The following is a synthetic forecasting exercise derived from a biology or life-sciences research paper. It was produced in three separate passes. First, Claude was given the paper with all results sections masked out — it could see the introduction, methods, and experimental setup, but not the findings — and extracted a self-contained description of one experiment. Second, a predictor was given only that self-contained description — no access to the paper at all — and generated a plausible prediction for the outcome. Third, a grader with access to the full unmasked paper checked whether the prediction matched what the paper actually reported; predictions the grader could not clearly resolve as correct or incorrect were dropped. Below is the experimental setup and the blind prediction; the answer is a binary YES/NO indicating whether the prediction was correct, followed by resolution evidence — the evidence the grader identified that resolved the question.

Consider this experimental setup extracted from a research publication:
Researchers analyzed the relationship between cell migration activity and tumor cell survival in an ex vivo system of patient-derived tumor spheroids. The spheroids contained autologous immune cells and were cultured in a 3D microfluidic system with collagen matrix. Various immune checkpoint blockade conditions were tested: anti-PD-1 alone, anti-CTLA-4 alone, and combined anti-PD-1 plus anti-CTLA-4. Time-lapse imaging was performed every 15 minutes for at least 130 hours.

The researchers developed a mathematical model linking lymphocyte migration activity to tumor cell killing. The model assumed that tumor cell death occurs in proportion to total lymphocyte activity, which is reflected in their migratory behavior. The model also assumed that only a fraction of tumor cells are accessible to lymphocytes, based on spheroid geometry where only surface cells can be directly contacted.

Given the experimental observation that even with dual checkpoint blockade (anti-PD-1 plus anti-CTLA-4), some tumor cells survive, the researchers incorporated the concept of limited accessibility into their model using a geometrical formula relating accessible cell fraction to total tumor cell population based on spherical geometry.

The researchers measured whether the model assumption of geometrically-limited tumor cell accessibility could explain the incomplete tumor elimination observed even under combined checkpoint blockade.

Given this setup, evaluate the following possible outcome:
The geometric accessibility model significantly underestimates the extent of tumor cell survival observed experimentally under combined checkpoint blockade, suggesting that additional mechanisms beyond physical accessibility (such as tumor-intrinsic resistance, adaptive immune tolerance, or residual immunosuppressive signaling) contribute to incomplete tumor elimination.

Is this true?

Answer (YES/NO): NO